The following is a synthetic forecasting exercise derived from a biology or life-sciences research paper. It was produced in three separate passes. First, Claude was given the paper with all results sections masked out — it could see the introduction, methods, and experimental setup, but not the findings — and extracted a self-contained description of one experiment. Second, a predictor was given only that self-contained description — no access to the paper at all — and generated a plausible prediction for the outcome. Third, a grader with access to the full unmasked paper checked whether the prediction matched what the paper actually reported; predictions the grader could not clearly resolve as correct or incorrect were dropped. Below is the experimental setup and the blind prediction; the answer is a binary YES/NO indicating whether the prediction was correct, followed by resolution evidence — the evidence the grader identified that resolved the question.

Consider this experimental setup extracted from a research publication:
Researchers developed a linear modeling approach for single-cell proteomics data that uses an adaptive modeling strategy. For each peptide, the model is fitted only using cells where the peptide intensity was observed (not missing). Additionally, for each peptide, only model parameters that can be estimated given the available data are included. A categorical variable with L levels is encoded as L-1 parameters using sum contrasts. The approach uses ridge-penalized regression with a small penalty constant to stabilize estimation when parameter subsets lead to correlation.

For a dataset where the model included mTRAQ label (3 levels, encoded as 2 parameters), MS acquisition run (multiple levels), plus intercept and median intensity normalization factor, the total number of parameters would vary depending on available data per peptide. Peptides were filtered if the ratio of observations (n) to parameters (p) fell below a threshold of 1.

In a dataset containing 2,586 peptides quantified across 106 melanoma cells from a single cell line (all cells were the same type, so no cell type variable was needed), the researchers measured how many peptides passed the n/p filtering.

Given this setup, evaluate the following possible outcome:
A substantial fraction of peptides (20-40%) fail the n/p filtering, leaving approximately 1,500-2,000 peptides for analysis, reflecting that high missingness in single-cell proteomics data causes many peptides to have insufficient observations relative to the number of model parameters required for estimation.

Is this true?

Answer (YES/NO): NO